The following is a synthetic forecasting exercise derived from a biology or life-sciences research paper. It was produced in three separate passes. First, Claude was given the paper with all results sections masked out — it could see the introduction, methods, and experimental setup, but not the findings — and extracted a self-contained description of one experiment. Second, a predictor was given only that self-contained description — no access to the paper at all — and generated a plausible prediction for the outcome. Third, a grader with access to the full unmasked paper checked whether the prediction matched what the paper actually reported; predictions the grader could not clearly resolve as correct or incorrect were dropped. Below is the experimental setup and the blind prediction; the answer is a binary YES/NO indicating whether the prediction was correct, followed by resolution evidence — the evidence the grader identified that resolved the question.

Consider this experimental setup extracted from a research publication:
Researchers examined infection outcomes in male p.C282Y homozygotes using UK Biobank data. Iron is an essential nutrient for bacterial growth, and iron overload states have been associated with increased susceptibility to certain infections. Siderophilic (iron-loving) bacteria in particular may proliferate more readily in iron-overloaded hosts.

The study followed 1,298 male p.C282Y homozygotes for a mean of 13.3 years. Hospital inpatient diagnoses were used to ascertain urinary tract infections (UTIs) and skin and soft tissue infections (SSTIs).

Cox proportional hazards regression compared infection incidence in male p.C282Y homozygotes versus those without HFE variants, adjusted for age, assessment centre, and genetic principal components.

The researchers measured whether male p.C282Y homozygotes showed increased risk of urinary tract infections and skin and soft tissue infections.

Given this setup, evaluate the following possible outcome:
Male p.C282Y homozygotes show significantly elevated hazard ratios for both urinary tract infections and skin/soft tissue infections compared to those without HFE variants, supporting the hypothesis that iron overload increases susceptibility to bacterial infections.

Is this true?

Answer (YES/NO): YES